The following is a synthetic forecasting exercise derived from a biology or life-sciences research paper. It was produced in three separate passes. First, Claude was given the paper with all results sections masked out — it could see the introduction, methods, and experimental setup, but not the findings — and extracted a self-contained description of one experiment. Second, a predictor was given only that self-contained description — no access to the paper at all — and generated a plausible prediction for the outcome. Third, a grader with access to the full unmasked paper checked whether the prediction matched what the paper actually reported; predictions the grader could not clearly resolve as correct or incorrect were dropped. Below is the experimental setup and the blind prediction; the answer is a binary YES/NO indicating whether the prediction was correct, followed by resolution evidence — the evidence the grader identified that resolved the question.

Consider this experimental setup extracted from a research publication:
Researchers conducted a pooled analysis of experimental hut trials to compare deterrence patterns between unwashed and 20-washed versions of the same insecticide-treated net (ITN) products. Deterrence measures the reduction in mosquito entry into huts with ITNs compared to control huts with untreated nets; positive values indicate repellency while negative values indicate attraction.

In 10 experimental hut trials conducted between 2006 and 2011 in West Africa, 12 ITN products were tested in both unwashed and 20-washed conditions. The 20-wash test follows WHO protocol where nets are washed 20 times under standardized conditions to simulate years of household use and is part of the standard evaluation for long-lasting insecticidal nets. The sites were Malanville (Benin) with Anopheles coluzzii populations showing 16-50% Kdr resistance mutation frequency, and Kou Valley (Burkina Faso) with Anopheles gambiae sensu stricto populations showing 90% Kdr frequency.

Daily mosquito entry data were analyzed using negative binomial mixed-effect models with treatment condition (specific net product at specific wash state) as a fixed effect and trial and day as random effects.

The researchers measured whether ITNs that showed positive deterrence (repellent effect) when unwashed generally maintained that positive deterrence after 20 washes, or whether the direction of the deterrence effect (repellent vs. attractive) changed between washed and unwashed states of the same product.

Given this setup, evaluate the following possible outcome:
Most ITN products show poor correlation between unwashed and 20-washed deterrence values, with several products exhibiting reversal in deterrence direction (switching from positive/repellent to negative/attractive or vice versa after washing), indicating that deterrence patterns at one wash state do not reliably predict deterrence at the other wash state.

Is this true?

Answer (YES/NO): YES